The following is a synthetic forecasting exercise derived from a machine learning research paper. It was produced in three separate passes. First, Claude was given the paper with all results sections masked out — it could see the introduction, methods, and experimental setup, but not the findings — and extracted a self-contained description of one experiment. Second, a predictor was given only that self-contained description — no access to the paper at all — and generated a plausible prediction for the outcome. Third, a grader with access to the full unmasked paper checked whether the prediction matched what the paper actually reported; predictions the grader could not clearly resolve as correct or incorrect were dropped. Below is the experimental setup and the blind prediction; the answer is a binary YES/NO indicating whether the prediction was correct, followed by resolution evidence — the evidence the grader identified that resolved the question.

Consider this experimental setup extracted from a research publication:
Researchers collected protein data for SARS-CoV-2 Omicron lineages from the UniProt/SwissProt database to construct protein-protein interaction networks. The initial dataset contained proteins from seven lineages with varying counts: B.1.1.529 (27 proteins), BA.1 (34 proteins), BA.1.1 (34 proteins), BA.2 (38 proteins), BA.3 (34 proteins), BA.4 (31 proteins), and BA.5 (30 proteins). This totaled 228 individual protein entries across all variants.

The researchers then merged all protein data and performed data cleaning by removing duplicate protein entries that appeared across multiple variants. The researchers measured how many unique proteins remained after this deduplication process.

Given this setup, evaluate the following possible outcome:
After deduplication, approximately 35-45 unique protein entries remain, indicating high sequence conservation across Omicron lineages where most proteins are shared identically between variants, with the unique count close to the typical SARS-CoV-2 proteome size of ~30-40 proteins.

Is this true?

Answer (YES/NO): NO